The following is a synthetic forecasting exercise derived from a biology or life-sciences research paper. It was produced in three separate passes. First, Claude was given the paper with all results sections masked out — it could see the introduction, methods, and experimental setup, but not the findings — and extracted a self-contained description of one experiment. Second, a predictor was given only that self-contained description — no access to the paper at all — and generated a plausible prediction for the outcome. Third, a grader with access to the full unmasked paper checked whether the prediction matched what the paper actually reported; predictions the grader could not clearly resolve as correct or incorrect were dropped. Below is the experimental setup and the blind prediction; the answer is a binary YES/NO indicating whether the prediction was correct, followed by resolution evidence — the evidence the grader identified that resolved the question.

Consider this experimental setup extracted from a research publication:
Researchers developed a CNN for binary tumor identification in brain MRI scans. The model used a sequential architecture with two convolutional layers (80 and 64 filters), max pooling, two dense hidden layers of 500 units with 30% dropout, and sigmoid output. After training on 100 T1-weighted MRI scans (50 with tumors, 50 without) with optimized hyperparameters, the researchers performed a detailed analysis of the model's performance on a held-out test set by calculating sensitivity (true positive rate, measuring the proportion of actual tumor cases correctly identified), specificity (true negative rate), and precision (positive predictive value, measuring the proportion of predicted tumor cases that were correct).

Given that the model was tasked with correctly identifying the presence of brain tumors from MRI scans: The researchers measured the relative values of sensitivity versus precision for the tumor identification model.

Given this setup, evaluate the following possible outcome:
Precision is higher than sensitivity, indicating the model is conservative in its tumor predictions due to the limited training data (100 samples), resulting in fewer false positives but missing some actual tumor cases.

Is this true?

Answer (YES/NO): NO